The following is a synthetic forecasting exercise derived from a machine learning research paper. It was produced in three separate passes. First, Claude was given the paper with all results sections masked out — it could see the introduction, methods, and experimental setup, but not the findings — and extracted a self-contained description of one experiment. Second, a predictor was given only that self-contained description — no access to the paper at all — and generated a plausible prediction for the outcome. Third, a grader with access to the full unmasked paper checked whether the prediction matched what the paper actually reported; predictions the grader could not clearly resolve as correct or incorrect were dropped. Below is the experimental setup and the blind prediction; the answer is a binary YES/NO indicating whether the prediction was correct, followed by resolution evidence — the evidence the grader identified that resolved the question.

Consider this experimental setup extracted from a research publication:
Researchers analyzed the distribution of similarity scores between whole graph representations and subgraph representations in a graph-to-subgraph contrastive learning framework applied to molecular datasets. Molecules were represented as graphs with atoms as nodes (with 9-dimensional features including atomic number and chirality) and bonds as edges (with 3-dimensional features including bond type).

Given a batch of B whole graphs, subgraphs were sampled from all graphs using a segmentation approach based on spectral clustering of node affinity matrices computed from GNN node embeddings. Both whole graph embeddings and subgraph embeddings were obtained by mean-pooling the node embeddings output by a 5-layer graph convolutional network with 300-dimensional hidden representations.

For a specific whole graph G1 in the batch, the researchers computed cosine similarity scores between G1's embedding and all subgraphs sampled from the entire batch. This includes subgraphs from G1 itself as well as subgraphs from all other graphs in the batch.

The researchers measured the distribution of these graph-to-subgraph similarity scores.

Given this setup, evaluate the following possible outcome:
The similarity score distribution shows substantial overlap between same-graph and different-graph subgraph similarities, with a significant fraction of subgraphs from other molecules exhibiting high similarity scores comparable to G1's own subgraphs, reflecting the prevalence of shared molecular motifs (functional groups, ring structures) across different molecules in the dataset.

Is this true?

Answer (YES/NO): NO